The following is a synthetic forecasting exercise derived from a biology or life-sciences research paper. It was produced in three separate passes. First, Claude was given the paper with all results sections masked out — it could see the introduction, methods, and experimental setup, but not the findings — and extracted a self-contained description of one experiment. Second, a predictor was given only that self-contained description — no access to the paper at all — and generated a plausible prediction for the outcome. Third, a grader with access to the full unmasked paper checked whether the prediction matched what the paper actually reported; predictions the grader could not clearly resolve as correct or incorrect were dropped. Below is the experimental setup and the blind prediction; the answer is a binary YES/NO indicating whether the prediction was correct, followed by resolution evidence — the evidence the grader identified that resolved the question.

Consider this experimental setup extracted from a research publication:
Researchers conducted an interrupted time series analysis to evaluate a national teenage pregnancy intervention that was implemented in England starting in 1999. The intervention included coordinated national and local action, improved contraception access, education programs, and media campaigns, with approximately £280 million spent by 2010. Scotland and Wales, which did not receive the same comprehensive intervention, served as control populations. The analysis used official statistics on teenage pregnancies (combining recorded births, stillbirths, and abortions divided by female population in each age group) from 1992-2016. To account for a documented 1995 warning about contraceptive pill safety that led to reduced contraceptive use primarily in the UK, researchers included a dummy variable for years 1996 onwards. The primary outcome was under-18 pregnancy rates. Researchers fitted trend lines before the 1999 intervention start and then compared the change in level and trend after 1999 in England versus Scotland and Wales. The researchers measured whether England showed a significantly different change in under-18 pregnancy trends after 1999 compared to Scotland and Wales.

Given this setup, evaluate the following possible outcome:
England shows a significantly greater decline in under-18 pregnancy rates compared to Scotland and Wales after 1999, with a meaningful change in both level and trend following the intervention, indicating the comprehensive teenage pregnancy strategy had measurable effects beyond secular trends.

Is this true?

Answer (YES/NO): NO